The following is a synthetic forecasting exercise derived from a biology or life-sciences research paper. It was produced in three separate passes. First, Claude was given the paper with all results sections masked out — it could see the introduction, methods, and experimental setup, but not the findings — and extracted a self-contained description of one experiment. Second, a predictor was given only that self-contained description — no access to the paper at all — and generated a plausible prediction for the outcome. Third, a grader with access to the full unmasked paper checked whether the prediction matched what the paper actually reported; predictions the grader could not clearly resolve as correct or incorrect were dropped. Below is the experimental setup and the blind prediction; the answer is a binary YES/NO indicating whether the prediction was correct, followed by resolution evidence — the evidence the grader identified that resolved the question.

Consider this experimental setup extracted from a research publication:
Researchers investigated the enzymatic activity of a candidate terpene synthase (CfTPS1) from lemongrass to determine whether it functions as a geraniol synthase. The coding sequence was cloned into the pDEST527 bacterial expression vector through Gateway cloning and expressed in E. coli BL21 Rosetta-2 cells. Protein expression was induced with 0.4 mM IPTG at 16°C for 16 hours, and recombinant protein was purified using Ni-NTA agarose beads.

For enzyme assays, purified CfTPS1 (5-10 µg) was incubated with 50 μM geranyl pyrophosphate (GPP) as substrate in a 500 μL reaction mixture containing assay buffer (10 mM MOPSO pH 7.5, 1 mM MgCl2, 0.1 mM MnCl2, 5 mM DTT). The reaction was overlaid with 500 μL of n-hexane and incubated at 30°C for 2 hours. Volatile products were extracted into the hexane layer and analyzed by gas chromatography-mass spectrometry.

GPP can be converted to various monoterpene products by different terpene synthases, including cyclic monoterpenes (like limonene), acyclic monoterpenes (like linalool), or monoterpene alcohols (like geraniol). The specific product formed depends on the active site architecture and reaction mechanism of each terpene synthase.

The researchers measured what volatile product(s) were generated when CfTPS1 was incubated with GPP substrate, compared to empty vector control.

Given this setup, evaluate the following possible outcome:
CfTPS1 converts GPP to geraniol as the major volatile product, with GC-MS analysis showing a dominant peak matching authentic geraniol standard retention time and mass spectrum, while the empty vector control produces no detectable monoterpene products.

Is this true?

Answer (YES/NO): YES